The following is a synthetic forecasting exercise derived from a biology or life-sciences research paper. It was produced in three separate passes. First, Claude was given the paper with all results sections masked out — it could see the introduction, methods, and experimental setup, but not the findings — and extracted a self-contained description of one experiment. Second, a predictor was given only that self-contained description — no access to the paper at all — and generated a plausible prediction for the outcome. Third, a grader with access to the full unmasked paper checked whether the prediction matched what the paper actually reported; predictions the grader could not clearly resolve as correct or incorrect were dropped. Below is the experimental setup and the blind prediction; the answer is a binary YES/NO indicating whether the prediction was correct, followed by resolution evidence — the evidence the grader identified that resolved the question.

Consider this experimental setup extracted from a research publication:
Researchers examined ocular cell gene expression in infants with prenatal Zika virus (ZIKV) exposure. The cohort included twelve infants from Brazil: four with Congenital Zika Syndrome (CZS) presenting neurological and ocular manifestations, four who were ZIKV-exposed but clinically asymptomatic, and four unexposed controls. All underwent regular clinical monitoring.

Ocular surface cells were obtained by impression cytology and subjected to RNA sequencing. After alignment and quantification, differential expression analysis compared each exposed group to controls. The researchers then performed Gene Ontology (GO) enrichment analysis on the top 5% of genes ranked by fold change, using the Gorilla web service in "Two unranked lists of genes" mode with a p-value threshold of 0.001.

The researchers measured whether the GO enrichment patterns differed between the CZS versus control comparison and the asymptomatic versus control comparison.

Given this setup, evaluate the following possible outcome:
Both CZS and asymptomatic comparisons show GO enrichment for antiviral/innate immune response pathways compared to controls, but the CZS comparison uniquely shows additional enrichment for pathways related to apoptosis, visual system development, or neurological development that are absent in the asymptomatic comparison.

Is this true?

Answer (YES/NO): NO